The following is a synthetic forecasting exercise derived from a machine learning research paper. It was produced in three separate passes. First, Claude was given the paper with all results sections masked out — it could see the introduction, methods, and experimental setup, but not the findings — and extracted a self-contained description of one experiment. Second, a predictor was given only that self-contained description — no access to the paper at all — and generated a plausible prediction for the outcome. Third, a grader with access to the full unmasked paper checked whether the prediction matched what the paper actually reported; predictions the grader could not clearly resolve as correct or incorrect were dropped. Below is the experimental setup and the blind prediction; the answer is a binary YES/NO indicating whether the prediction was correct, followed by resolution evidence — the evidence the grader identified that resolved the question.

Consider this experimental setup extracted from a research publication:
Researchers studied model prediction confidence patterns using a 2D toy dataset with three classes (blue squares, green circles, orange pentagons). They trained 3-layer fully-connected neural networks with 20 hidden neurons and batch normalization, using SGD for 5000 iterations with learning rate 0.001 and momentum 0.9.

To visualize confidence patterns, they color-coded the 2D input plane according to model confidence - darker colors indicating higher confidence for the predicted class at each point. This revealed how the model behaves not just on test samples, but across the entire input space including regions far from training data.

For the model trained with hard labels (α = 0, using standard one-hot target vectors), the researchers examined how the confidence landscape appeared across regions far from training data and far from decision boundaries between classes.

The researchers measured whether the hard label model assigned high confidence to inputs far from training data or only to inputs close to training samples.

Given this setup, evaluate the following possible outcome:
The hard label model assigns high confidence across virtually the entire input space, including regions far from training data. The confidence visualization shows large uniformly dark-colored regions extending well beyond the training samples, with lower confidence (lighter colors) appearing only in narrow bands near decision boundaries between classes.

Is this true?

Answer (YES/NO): YES